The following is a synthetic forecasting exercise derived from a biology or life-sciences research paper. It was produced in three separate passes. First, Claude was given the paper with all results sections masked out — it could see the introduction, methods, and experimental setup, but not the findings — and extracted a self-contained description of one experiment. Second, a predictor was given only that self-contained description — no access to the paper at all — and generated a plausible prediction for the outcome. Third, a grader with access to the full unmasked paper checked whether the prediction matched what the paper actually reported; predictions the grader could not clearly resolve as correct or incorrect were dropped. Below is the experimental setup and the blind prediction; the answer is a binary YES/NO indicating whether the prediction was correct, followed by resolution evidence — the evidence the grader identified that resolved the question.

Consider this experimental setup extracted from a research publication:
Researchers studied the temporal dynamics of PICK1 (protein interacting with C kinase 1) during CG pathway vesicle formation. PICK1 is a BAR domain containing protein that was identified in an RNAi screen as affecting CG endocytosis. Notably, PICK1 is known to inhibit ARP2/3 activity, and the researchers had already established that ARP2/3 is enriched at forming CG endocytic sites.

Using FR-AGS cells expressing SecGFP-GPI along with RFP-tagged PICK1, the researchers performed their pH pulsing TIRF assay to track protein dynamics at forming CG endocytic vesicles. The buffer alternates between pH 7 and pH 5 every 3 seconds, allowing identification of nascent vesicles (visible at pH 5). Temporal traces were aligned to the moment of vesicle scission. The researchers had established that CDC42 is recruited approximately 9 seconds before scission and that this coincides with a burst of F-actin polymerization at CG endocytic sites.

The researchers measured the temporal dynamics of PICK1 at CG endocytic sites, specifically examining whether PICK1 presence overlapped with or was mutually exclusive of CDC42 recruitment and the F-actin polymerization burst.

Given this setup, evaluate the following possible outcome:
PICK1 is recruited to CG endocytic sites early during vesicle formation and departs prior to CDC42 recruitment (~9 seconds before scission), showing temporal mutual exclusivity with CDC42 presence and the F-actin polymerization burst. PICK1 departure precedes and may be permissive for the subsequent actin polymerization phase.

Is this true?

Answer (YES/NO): NO